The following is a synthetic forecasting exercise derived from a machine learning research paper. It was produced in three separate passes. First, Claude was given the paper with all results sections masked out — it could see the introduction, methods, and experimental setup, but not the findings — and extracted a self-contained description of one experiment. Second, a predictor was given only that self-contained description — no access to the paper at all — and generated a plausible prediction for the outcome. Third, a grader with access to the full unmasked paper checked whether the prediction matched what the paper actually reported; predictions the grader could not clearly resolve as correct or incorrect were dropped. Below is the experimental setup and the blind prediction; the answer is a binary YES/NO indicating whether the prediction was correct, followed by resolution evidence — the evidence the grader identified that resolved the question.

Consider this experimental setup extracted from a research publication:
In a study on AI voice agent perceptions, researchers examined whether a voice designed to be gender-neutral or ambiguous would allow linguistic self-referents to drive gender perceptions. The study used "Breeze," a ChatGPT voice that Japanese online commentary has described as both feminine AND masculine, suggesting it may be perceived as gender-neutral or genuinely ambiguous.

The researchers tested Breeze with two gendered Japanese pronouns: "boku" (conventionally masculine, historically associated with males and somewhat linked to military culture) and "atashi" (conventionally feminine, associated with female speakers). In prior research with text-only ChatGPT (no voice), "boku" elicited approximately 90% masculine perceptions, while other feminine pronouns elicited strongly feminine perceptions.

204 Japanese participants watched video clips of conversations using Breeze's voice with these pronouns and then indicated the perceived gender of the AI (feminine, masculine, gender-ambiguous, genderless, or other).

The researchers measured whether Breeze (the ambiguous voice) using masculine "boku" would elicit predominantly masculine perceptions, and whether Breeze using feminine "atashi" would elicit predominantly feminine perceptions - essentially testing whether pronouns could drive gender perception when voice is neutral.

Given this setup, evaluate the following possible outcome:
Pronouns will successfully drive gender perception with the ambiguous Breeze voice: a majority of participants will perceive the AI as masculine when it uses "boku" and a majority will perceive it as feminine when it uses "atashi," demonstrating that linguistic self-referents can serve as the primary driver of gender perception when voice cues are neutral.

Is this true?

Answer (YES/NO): NO